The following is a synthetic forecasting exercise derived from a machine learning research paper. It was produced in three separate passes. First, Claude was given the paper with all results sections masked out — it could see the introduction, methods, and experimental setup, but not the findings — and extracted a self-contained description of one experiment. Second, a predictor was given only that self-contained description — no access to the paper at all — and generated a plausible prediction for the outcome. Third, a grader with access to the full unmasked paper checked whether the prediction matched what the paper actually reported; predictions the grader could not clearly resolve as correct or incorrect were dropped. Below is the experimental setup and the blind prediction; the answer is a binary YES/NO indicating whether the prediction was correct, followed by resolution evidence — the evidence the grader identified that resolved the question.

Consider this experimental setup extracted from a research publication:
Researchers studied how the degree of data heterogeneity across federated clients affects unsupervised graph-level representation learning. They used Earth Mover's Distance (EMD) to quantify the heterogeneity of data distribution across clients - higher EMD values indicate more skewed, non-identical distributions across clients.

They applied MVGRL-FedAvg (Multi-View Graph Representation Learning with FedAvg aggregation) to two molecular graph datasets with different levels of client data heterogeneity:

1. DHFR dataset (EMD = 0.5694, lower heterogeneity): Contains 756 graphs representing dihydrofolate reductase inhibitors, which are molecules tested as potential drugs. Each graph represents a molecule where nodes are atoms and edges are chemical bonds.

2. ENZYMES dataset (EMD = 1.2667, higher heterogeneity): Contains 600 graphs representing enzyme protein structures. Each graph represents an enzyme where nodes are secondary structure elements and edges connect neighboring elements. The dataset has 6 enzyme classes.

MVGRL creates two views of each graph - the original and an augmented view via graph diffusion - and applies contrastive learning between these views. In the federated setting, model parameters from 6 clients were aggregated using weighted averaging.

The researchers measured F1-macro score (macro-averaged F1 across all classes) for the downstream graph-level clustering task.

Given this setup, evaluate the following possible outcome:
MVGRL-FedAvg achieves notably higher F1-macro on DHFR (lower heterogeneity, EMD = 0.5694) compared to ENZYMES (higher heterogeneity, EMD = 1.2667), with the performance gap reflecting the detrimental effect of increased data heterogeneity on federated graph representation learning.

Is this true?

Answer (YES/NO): NO